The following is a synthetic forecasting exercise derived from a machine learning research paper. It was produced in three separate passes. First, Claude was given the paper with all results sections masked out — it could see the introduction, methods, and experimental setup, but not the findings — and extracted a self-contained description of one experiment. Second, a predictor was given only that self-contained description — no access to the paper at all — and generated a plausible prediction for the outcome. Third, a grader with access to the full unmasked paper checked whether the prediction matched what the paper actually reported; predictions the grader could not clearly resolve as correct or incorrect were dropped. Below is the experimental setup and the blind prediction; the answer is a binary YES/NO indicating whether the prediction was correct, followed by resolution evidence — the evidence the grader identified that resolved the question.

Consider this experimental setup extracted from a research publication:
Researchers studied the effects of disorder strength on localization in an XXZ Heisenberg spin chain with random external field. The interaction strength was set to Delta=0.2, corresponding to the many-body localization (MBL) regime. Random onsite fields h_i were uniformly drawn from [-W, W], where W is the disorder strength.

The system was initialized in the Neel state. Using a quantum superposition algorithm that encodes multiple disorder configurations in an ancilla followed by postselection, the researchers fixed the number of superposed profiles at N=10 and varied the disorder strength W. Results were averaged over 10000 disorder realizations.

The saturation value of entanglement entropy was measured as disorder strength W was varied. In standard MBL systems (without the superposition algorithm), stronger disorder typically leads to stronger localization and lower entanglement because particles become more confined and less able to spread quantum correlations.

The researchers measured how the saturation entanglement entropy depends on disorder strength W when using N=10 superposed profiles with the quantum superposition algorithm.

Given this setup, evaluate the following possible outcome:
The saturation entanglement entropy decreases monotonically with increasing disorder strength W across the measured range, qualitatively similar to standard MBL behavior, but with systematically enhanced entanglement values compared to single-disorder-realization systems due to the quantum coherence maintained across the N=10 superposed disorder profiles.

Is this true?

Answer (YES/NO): YES